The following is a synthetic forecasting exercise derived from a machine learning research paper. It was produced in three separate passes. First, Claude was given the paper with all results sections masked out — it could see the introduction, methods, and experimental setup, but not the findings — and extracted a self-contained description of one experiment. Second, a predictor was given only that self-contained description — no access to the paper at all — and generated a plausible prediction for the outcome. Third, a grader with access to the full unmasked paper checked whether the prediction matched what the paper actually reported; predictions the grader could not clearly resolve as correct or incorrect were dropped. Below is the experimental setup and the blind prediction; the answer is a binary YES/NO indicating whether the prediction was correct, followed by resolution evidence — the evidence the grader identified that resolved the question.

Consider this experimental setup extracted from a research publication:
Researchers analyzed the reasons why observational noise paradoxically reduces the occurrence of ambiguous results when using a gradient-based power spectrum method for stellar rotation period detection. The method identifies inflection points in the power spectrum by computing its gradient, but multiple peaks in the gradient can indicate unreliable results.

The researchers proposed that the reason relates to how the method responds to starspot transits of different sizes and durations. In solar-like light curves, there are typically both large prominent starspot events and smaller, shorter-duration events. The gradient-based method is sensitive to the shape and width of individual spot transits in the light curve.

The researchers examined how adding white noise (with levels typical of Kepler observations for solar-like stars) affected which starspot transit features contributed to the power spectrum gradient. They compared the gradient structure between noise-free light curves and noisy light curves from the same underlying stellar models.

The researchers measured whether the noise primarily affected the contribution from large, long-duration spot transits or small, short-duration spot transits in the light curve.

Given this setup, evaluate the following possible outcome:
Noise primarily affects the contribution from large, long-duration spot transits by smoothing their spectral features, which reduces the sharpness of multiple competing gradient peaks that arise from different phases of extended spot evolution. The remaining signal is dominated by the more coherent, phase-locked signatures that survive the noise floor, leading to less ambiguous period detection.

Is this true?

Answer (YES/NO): NO